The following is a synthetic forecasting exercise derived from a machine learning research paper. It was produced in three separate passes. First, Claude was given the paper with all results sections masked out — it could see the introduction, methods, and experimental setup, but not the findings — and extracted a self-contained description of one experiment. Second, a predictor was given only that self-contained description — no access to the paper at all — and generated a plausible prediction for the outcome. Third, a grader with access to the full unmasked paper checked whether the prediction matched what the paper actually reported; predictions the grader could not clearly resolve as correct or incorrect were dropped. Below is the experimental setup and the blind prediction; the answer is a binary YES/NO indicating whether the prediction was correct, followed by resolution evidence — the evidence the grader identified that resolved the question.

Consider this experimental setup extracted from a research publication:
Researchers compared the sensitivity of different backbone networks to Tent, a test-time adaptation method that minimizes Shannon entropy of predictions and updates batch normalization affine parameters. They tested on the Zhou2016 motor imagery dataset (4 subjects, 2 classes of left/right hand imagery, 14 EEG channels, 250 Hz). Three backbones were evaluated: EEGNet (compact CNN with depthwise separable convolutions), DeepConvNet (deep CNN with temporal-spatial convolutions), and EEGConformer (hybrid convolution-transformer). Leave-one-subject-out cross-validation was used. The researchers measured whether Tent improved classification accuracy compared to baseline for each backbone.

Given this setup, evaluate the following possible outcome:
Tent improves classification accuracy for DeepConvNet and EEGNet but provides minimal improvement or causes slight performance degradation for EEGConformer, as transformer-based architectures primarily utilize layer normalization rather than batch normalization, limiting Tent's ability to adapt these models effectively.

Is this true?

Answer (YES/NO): NO